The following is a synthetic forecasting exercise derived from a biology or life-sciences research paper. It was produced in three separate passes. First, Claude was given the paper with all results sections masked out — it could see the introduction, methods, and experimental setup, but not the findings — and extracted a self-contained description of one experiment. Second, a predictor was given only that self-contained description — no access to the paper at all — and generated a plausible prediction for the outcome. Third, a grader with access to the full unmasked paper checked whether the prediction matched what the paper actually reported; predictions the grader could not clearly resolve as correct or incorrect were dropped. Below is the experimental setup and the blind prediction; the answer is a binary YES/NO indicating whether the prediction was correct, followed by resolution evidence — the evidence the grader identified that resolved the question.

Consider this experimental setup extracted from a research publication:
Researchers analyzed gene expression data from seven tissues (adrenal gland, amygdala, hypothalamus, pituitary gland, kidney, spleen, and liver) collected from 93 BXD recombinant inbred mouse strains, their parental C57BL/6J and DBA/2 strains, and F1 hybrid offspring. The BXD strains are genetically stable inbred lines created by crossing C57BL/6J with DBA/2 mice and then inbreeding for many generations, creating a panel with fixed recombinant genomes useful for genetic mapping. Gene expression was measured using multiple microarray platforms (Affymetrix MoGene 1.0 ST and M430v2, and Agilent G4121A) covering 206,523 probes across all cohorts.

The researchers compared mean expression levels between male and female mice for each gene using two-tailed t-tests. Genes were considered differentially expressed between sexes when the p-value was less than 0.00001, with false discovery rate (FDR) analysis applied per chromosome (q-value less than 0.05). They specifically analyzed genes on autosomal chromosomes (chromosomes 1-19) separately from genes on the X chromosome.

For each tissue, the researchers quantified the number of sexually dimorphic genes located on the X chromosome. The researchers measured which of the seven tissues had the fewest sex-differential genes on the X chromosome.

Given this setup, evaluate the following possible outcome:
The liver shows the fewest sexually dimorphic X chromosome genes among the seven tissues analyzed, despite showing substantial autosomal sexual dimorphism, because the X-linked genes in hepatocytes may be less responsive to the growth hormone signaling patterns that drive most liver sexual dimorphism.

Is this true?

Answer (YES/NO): NO